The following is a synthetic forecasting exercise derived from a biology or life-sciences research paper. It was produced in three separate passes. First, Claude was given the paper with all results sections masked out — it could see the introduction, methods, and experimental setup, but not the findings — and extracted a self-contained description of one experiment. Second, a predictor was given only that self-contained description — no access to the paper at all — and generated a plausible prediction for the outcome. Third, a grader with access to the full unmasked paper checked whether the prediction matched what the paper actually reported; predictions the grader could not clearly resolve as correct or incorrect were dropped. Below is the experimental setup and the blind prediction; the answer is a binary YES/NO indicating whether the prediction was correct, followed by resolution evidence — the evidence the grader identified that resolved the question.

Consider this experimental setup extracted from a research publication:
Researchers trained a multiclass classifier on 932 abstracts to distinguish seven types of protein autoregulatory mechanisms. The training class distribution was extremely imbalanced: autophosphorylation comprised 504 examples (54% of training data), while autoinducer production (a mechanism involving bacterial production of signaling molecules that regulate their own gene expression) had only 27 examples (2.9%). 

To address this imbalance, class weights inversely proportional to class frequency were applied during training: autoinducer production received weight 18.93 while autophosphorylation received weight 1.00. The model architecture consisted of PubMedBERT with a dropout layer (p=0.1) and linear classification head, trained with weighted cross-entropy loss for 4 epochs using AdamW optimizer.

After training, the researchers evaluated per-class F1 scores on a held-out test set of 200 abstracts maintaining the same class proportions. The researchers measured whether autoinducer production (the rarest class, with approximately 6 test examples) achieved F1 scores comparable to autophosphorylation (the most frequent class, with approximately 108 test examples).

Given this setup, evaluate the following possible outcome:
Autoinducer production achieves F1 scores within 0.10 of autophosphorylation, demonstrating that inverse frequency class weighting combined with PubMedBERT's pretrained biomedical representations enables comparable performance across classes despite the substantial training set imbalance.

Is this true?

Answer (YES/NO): YES